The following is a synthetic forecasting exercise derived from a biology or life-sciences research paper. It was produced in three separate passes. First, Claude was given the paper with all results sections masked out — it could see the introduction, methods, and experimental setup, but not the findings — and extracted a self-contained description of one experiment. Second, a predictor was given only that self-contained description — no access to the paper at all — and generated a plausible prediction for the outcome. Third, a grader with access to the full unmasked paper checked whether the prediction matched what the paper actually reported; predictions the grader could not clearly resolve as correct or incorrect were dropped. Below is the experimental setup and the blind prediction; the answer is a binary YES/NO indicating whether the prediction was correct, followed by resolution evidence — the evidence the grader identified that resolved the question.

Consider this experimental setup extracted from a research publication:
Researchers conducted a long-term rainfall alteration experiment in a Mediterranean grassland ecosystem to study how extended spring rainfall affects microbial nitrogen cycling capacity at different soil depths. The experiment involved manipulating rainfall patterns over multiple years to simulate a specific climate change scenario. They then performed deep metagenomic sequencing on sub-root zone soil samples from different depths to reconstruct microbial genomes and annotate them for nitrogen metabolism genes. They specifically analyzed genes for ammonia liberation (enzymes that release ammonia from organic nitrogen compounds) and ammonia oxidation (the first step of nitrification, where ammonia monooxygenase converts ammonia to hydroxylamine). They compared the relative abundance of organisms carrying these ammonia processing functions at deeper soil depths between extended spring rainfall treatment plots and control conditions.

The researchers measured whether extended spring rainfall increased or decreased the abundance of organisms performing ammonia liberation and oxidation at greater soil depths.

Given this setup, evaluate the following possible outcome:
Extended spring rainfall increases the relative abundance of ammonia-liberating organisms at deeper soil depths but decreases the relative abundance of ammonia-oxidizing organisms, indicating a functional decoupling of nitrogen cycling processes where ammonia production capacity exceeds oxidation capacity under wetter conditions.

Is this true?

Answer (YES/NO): NO